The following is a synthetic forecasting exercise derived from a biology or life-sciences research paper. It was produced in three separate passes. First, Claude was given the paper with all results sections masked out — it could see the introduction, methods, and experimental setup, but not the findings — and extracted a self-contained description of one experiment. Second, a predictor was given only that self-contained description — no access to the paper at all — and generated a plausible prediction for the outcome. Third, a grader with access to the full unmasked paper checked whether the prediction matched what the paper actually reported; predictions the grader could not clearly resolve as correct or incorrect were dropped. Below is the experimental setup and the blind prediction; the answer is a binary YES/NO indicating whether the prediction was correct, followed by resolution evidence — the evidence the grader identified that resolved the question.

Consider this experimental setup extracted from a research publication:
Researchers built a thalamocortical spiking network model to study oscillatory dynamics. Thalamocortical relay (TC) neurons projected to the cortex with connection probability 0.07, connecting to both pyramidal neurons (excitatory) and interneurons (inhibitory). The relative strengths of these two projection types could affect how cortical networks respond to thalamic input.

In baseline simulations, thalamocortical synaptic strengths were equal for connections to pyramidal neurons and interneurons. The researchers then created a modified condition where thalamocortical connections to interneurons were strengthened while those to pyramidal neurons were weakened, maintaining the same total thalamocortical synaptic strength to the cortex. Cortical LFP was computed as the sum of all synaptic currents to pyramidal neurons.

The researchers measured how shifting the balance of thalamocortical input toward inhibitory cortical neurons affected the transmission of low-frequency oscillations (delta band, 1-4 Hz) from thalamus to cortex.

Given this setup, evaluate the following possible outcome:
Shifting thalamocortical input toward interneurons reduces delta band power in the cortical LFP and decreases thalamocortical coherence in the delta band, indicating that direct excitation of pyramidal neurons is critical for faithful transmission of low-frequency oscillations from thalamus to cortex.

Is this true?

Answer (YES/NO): NO